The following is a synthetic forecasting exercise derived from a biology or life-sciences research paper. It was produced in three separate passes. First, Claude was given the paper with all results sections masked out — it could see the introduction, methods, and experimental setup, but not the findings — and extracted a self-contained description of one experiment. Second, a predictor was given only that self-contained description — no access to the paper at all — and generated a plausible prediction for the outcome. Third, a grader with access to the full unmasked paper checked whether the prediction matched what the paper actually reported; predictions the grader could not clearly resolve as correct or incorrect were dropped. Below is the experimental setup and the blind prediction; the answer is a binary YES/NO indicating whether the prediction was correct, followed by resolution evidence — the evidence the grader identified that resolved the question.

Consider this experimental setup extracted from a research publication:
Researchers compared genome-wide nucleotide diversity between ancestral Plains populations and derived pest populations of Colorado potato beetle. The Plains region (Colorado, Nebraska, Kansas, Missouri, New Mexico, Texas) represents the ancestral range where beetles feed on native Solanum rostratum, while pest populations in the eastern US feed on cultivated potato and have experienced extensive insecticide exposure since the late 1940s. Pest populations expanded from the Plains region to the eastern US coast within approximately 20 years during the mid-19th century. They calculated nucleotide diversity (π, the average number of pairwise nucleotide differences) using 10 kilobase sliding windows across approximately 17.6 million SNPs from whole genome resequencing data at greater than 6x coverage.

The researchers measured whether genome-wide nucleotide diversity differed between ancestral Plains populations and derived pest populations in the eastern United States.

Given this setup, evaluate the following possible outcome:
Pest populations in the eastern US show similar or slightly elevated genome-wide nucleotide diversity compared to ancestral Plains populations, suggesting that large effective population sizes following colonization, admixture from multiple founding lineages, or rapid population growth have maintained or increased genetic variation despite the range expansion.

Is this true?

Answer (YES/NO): NO